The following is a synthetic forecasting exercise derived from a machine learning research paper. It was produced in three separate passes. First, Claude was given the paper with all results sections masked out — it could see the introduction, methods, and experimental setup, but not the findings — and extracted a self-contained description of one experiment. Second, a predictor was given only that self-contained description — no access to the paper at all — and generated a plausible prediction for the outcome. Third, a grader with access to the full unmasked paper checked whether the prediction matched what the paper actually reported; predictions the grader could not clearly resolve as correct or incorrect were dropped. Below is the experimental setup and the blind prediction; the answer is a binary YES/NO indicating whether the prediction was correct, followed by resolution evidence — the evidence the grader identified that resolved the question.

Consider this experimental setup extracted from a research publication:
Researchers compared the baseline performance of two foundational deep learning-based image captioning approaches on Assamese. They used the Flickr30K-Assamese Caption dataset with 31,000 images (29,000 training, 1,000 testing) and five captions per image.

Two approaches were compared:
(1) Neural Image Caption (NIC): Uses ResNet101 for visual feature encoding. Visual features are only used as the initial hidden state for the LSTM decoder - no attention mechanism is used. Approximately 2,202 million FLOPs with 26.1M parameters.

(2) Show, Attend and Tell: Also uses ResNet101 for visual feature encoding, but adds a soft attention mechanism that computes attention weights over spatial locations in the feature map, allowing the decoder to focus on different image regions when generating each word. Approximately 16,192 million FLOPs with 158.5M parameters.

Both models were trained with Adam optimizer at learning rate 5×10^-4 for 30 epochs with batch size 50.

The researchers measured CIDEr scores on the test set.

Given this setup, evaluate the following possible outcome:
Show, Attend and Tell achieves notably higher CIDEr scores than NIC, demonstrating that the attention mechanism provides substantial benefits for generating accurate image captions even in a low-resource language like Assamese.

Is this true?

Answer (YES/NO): YES